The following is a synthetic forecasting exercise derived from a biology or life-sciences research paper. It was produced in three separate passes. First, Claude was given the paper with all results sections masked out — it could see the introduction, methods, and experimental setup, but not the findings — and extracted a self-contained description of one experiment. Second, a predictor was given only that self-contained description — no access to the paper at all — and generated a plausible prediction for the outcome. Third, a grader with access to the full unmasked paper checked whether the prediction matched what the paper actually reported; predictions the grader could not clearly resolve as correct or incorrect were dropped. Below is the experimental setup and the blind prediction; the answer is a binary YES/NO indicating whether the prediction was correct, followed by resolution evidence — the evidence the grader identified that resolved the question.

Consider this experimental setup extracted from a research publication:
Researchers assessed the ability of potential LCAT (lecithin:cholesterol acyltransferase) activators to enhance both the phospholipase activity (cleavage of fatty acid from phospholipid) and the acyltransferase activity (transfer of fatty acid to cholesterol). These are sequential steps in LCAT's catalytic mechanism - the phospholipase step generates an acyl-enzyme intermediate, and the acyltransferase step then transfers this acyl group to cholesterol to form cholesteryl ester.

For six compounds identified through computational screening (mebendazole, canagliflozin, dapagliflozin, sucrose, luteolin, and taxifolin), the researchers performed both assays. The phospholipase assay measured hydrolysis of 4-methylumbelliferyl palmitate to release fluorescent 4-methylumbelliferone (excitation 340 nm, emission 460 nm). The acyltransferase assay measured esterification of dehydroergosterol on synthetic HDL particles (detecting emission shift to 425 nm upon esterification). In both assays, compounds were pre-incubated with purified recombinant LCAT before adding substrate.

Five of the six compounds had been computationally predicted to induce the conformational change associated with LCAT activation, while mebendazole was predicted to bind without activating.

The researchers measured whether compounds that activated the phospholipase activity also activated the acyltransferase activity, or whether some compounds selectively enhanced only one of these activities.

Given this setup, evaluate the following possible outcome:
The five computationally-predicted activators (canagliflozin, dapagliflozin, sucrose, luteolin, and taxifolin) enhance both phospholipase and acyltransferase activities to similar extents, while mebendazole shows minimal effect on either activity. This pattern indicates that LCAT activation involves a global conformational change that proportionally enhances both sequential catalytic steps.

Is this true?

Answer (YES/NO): NO